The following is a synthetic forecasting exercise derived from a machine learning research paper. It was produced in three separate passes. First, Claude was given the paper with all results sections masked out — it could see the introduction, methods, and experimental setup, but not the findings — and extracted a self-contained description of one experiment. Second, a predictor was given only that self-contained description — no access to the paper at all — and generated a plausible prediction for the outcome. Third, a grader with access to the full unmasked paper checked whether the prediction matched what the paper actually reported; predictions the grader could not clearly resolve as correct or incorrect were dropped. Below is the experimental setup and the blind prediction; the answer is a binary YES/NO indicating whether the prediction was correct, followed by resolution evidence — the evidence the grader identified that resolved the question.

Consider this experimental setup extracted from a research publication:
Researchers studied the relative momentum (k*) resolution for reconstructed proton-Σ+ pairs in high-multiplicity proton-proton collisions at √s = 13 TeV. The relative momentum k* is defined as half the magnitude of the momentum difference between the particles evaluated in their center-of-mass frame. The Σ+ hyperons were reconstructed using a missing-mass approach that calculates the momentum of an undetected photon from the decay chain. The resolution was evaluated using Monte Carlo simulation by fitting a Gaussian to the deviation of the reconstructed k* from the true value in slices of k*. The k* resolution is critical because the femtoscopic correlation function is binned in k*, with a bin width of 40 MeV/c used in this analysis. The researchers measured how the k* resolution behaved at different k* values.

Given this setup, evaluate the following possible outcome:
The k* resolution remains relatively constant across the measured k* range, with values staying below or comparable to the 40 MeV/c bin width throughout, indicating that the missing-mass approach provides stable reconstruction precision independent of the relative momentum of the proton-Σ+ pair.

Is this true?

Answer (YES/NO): NO